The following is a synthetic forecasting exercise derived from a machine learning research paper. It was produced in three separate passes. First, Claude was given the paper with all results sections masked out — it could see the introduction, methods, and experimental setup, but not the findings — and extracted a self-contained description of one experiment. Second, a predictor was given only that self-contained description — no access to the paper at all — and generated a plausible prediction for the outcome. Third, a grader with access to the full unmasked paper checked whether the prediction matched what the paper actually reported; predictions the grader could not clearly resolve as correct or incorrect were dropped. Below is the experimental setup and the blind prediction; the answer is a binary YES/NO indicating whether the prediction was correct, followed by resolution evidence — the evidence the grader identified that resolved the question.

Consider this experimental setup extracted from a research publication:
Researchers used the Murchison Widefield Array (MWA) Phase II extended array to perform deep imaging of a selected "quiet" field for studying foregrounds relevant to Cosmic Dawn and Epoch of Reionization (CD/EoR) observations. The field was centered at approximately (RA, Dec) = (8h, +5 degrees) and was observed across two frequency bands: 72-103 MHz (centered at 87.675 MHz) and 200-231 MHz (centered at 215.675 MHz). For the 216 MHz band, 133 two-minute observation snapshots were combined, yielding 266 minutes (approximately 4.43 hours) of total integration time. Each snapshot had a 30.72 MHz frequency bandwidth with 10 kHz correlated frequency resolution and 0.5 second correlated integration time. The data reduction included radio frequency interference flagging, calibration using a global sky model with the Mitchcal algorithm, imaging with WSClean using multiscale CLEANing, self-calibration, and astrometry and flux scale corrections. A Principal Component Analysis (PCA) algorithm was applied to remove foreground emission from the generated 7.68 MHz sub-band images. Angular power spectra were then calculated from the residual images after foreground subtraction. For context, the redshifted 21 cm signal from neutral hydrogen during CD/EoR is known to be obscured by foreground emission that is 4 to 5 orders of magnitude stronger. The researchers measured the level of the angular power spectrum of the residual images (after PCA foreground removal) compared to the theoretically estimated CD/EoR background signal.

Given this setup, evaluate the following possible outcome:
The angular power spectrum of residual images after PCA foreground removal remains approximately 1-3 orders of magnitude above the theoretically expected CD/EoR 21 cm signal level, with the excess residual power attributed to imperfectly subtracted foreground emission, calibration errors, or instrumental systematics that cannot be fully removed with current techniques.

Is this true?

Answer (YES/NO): YES